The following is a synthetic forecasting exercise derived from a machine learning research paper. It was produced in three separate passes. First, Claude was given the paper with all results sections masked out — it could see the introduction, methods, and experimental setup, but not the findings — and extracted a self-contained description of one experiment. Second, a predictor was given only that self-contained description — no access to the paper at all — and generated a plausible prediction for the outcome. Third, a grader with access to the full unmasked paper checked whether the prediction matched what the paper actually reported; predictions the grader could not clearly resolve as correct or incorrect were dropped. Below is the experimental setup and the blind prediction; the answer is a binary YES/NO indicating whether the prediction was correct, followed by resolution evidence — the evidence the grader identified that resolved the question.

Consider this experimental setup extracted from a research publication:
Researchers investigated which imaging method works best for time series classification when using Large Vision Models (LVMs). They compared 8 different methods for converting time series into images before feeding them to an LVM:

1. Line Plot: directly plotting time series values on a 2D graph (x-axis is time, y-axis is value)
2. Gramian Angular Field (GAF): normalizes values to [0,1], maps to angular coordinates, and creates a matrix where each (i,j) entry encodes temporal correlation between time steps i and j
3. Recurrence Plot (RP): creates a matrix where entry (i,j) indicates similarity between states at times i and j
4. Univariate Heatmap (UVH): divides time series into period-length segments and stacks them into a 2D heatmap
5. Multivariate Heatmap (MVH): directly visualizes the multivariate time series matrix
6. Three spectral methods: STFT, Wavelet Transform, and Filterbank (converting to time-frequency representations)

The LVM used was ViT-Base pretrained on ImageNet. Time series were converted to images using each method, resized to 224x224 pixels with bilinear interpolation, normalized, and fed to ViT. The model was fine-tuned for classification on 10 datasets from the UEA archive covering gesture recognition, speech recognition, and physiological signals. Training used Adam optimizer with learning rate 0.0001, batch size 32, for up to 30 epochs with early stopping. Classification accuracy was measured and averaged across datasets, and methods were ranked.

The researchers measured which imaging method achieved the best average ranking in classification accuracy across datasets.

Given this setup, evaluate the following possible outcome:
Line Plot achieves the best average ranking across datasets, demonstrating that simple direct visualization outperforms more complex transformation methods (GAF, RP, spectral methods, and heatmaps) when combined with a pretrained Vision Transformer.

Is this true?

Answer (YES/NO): NO